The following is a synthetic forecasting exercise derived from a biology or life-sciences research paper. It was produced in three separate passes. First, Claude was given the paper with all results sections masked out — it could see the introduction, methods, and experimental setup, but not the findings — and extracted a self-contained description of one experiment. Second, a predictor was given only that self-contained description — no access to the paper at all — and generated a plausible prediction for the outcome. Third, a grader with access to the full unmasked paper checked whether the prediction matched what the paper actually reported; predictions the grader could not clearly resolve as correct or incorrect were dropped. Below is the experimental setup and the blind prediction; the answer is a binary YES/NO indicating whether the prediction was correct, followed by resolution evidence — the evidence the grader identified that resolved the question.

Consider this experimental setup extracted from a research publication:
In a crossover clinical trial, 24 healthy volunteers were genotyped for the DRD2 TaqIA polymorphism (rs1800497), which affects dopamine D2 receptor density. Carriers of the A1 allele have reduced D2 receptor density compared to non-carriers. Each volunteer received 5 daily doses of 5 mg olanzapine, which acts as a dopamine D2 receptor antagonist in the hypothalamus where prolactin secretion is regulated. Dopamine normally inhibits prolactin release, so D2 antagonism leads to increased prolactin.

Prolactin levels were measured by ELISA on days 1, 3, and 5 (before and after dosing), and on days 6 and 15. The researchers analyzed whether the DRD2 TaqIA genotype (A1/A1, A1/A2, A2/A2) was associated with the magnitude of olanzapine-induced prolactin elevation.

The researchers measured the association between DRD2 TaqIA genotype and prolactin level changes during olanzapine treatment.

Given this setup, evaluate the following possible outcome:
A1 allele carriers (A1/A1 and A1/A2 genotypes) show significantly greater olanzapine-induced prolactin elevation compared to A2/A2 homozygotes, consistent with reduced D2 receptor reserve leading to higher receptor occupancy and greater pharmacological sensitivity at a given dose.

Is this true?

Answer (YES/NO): NO